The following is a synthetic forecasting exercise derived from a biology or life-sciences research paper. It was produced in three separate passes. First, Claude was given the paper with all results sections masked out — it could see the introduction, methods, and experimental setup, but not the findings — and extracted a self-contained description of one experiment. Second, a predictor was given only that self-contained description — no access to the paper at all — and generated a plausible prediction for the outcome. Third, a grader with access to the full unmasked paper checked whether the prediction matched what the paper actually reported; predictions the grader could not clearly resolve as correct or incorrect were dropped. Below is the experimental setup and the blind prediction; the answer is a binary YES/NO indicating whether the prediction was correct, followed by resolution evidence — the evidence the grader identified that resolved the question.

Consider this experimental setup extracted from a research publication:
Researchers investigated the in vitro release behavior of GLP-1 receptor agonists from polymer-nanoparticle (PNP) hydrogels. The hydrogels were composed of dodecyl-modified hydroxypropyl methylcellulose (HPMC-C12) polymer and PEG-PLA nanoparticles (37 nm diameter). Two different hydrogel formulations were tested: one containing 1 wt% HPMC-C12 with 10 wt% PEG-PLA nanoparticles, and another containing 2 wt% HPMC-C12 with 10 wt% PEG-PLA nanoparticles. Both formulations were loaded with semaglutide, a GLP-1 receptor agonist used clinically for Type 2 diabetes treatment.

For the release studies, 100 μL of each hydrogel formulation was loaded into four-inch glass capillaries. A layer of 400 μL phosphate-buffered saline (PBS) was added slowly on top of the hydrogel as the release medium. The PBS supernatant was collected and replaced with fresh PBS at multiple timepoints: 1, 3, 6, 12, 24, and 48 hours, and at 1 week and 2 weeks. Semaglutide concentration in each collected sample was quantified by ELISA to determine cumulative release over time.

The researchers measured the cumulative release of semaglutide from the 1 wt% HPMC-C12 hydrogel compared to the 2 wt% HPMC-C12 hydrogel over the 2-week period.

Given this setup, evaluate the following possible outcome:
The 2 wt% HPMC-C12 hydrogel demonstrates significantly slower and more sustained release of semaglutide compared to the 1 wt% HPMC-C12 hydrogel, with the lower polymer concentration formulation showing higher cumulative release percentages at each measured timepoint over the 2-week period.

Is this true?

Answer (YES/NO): NO